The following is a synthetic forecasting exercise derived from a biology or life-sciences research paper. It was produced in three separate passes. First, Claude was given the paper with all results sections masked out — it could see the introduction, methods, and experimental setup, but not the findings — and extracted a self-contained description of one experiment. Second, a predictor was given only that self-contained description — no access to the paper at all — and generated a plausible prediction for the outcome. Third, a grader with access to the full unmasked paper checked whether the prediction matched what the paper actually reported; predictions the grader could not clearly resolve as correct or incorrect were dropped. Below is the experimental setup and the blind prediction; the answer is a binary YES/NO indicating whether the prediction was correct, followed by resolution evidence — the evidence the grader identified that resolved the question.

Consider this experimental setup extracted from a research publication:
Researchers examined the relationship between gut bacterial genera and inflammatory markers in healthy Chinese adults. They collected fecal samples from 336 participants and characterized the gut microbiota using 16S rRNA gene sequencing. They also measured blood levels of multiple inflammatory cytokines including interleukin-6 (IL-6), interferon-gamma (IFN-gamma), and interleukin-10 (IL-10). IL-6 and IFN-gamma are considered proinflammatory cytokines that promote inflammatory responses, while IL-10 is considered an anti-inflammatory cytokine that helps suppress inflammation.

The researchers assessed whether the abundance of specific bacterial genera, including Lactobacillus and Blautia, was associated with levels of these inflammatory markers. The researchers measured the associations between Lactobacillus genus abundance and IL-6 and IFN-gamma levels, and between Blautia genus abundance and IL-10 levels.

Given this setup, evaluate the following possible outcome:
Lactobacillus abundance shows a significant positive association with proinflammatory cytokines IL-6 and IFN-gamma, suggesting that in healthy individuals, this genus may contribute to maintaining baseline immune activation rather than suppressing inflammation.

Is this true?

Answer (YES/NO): YES